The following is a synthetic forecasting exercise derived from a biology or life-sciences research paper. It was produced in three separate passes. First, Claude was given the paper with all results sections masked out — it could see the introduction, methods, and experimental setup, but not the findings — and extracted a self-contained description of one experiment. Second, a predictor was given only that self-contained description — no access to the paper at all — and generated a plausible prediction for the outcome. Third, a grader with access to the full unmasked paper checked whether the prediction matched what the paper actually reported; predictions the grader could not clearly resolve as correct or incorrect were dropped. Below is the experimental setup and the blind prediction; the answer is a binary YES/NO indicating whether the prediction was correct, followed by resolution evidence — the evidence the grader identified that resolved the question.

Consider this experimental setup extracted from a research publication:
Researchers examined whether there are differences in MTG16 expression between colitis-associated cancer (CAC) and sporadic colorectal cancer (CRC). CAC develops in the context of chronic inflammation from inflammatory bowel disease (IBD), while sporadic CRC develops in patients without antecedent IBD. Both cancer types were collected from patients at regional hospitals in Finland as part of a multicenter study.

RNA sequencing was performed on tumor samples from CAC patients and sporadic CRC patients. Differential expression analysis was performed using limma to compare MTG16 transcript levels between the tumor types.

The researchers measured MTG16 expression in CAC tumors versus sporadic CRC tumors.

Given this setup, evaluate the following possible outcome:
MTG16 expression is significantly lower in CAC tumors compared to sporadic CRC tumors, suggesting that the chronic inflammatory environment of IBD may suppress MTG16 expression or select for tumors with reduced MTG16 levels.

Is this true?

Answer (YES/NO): NO